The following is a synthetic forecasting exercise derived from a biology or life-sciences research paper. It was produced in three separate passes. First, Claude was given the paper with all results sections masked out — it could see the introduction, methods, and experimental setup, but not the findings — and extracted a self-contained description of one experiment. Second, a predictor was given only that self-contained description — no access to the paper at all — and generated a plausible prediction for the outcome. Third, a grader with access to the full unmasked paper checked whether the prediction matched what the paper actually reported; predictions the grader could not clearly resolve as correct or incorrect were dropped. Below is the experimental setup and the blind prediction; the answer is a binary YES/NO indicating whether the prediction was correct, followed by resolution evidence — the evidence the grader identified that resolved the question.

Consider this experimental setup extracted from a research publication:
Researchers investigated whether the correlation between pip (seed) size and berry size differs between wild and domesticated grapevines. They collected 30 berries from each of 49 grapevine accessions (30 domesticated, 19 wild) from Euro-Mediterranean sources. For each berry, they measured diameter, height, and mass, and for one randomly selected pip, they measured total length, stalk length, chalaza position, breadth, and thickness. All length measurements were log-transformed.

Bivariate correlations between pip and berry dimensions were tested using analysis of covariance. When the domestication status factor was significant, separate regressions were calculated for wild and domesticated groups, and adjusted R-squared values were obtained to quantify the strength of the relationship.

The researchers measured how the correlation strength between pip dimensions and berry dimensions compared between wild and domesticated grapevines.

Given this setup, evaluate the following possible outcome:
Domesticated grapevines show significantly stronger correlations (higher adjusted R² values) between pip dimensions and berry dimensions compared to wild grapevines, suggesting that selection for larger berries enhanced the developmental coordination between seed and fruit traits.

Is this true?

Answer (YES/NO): NO